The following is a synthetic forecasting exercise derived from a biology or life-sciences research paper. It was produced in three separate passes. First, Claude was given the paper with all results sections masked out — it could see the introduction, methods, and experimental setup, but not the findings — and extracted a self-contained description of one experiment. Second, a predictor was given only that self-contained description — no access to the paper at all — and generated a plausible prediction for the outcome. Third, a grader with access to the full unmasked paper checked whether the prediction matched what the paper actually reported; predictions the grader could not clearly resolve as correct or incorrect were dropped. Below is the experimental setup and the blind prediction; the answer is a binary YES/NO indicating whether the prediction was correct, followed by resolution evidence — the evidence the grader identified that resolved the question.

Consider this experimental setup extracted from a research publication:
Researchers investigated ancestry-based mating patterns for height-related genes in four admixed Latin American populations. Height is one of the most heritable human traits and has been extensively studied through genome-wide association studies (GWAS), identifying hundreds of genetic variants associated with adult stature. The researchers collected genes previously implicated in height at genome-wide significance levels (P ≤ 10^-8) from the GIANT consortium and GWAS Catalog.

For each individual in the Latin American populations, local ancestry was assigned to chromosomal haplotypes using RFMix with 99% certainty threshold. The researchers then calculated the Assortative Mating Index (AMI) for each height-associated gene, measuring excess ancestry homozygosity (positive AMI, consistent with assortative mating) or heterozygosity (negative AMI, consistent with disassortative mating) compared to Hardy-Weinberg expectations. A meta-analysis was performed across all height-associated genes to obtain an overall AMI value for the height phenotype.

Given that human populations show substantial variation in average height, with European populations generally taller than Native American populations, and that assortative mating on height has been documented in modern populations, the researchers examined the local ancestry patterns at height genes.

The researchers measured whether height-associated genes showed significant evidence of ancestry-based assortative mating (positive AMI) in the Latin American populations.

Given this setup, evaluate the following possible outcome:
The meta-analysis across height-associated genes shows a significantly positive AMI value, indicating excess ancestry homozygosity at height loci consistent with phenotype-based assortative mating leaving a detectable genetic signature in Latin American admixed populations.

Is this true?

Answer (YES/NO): YES